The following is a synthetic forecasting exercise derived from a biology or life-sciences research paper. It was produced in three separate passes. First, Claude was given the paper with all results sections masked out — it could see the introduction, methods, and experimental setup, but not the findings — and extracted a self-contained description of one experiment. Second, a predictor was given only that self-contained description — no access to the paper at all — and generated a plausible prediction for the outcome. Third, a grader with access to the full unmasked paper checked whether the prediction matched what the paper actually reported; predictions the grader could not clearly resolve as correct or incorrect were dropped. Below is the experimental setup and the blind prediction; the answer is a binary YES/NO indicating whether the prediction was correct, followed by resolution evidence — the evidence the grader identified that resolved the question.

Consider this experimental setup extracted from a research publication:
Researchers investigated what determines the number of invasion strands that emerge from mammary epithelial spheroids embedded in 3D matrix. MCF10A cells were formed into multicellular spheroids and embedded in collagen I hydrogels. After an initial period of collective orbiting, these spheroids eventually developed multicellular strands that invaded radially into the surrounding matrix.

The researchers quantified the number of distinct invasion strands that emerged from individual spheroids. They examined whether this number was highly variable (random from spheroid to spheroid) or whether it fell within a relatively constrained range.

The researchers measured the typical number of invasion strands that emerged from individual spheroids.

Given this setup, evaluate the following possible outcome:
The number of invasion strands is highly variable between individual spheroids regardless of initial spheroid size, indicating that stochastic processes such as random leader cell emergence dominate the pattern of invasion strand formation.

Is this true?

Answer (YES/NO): NO